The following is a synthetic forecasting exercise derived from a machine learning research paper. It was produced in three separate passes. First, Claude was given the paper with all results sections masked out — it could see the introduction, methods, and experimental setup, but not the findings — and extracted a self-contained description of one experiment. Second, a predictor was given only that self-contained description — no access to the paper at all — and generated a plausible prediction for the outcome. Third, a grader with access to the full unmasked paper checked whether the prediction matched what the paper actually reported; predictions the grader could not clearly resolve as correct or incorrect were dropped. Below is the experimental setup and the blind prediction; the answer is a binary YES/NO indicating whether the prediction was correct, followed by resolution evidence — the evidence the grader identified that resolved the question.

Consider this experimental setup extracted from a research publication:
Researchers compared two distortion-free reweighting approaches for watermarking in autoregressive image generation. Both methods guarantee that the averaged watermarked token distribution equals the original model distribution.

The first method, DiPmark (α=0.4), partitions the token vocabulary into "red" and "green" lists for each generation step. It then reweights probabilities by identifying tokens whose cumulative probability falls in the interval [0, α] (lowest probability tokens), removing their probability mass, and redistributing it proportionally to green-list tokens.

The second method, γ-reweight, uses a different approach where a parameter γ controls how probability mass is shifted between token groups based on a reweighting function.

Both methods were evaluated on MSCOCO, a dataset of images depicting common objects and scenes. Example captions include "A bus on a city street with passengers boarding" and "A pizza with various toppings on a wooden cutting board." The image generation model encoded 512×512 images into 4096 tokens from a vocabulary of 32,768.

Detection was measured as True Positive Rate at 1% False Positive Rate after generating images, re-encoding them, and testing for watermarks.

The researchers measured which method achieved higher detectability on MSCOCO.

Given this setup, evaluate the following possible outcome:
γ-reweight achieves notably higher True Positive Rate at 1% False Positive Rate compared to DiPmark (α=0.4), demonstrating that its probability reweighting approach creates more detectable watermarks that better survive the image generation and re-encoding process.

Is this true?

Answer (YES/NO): YES